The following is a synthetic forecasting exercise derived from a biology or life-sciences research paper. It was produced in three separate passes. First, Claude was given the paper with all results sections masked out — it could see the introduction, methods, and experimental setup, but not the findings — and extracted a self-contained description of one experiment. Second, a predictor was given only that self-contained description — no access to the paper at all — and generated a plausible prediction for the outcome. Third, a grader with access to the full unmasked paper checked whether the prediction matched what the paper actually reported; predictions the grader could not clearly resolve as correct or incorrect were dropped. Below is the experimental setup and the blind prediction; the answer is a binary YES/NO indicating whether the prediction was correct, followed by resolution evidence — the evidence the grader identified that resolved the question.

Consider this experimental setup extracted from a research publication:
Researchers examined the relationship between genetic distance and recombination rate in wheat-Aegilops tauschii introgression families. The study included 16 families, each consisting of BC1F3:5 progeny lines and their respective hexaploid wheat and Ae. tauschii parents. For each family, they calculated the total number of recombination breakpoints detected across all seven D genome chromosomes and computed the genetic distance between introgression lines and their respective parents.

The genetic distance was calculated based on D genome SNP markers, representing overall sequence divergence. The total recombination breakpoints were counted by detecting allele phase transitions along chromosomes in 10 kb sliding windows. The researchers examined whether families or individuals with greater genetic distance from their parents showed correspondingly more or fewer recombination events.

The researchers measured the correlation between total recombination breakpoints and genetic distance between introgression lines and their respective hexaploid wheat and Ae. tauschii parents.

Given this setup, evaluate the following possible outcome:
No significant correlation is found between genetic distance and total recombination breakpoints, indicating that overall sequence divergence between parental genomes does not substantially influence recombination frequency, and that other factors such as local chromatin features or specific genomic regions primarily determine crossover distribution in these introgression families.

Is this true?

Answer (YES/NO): NO